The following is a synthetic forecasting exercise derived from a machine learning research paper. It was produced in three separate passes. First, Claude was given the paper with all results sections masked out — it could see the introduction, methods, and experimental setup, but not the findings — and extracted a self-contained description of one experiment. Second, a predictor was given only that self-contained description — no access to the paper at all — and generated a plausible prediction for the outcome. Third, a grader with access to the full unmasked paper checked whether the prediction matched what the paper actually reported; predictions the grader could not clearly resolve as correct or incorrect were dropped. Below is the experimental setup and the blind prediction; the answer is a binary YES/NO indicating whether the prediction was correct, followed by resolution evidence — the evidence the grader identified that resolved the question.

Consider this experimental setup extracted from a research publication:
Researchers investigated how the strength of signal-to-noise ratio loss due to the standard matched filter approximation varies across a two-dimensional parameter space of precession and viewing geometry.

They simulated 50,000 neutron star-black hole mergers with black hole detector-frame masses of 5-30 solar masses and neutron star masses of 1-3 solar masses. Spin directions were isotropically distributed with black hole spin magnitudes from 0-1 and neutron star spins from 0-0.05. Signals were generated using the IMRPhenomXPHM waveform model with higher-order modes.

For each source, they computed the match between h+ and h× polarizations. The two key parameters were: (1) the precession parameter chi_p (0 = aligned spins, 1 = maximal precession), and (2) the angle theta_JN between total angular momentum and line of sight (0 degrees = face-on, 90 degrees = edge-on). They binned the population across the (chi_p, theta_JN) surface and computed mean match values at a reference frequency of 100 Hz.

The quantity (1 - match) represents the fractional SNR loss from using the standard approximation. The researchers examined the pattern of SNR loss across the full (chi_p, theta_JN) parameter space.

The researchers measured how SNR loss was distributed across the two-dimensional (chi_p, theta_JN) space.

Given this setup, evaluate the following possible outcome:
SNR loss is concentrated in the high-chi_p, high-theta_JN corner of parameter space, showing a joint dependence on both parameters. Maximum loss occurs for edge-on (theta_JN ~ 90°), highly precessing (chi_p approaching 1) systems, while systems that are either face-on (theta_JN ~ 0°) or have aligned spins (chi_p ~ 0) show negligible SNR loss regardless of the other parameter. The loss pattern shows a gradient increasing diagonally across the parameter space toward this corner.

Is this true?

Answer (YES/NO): NO